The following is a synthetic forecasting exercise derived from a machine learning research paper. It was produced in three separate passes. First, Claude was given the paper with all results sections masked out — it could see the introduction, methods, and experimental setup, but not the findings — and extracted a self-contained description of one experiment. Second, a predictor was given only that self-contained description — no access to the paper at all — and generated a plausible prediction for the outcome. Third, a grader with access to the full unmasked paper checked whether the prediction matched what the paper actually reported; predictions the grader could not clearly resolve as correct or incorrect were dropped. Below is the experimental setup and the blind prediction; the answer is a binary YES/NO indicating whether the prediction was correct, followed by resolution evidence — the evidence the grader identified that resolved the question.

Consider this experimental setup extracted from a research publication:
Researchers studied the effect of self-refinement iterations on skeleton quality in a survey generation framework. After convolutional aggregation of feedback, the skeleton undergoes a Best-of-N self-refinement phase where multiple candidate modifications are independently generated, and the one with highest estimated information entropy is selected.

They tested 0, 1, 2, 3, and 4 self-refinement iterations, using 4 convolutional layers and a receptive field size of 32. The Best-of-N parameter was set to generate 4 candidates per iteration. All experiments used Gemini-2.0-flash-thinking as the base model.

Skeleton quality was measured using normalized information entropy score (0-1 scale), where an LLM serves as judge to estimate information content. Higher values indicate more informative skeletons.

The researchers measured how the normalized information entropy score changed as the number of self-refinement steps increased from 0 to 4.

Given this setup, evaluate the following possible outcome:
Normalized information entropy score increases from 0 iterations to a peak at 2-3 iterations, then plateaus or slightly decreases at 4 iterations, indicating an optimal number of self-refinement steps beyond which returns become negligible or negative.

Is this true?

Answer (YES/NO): YES